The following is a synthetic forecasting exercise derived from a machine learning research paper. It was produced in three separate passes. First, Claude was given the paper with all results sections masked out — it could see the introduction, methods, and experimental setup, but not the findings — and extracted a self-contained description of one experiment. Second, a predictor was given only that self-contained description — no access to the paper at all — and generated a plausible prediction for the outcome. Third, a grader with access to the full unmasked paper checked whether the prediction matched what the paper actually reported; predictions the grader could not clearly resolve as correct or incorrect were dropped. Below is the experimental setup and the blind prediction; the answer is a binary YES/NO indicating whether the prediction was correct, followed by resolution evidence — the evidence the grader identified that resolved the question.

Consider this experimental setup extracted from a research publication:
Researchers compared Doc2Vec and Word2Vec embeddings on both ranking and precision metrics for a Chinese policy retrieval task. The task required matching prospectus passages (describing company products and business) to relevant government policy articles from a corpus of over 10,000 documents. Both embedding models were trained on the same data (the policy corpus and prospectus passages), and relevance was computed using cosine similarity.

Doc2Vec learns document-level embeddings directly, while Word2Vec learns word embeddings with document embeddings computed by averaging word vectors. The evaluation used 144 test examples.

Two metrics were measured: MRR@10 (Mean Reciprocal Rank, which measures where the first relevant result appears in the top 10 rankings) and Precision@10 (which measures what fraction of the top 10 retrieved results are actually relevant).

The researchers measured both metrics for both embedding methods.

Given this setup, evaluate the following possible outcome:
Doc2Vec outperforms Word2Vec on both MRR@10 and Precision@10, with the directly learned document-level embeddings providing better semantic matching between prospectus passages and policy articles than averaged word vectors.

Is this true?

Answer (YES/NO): NO